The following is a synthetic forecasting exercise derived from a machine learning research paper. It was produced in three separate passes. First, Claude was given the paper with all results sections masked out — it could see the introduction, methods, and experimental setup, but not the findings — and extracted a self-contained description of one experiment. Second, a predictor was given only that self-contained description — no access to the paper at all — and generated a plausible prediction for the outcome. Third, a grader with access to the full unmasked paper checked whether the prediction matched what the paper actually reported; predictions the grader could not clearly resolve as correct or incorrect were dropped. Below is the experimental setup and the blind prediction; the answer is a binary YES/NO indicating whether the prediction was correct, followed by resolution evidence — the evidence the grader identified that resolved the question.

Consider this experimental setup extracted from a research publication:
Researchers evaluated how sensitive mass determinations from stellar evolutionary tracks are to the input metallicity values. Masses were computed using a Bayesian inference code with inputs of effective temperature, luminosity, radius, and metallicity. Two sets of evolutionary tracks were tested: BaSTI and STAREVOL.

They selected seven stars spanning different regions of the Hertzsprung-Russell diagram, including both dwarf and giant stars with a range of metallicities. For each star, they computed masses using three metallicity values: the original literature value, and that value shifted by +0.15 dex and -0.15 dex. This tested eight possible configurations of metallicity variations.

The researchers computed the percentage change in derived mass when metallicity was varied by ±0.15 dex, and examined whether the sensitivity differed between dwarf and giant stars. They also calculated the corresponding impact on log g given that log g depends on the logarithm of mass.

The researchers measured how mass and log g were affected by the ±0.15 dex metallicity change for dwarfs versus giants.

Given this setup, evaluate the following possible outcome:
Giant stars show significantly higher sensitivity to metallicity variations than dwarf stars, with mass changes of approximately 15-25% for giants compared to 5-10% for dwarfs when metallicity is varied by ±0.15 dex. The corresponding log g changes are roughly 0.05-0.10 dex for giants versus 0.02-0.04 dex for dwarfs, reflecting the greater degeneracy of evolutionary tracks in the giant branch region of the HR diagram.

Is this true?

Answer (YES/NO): NO